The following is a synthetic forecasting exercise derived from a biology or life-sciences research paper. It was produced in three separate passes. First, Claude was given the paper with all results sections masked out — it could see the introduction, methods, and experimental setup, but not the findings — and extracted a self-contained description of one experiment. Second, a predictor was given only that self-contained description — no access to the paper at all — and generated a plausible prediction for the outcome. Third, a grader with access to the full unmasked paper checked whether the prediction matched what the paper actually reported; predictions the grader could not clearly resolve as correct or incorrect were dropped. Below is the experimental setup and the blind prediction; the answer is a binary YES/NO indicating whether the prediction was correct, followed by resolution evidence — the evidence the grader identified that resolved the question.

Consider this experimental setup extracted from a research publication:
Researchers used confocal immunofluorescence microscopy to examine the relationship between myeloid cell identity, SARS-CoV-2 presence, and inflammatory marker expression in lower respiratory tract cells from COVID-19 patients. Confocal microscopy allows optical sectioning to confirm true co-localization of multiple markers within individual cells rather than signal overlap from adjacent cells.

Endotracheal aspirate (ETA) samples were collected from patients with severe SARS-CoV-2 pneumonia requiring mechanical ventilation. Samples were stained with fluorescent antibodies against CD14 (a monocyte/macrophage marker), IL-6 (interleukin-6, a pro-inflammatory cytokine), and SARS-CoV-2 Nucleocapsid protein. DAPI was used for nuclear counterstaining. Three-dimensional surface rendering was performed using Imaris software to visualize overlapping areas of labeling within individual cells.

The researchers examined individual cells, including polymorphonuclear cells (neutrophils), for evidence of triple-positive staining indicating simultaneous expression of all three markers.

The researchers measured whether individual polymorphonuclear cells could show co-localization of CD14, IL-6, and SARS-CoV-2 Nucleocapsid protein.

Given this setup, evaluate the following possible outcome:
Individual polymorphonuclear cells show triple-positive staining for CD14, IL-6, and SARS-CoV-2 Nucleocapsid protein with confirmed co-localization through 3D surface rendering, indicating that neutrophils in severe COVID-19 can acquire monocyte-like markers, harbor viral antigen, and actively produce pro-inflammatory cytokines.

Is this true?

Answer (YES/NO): YES